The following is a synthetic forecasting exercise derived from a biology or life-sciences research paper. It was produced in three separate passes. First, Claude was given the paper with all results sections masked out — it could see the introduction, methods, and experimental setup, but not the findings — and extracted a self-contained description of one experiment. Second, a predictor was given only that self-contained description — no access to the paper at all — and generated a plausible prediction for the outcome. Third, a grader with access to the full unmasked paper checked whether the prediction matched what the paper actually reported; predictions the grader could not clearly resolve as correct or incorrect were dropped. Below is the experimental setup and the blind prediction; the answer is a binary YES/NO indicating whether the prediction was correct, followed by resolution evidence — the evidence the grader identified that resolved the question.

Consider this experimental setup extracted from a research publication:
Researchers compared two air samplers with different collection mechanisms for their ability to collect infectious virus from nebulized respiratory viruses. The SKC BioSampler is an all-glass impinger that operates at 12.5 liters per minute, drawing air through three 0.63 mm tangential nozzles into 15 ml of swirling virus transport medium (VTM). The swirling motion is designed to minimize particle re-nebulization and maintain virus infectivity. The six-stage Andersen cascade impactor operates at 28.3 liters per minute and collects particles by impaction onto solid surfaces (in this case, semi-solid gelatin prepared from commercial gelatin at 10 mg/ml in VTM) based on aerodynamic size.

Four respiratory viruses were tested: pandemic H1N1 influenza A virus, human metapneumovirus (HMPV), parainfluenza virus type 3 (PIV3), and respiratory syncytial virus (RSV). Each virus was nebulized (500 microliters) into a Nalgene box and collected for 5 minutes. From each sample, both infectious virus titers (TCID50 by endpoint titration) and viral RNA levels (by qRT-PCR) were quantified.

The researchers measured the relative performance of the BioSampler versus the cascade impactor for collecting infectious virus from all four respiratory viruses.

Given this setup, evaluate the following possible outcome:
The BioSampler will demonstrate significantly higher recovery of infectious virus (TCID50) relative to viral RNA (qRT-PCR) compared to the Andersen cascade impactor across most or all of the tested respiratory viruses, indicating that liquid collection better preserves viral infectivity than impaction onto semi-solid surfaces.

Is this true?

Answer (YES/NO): NO